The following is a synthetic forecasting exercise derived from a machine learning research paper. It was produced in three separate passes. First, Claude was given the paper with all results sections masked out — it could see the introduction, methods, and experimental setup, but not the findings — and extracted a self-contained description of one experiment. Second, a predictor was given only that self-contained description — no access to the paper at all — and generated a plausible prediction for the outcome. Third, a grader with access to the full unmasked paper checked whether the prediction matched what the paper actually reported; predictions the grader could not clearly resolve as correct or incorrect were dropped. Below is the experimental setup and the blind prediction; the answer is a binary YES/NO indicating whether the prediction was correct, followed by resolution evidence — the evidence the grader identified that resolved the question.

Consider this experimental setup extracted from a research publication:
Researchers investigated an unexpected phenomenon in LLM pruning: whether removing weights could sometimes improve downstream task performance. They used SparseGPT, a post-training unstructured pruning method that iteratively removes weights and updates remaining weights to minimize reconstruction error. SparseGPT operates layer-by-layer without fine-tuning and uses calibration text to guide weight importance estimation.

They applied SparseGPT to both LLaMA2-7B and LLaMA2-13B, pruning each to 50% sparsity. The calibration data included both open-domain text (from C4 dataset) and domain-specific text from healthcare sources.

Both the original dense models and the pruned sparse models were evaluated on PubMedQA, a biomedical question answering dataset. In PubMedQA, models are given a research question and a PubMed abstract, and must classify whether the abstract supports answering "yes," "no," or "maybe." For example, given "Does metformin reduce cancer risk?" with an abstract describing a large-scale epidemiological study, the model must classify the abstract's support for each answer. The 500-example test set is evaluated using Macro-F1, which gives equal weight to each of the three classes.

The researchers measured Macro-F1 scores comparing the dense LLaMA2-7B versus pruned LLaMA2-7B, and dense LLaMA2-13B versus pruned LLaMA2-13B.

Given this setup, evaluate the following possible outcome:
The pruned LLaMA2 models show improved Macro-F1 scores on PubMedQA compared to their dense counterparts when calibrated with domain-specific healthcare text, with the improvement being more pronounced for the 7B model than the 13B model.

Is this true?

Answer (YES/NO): YES